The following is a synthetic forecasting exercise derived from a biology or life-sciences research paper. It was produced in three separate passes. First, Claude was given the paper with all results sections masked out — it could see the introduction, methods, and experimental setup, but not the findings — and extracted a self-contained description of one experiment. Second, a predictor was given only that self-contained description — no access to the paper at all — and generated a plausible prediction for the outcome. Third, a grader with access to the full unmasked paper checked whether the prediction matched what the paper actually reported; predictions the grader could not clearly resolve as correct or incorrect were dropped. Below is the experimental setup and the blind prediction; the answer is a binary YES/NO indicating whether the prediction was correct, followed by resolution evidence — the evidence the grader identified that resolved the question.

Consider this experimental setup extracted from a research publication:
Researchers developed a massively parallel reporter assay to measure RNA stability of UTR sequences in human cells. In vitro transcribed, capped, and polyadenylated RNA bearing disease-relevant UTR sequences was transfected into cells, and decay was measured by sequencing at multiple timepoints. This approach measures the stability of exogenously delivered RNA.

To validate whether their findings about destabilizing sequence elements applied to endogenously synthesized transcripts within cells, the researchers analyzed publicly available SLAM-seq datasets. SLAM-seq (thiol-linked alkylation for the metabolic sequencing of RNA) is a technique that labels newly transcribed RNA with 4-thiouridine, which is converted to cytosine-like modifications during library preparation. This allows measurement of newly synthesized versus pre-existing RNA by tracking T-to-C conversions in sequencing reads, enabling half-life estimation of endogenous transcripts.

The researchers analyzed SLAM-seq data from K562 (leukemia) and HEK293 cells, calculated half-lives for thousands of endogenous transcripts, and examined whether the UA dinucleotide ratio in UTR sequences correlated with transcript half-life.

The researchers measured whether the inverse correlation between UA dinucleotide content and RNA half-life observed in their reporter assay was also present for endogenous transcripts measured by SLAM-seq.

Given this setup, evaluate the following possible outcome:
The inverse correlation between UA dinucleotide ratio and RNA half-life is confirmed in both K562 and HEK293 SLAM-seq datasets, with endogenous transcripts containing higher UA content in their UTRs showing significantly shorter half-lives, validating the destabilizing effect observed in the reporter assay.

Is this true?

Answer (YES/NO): YES